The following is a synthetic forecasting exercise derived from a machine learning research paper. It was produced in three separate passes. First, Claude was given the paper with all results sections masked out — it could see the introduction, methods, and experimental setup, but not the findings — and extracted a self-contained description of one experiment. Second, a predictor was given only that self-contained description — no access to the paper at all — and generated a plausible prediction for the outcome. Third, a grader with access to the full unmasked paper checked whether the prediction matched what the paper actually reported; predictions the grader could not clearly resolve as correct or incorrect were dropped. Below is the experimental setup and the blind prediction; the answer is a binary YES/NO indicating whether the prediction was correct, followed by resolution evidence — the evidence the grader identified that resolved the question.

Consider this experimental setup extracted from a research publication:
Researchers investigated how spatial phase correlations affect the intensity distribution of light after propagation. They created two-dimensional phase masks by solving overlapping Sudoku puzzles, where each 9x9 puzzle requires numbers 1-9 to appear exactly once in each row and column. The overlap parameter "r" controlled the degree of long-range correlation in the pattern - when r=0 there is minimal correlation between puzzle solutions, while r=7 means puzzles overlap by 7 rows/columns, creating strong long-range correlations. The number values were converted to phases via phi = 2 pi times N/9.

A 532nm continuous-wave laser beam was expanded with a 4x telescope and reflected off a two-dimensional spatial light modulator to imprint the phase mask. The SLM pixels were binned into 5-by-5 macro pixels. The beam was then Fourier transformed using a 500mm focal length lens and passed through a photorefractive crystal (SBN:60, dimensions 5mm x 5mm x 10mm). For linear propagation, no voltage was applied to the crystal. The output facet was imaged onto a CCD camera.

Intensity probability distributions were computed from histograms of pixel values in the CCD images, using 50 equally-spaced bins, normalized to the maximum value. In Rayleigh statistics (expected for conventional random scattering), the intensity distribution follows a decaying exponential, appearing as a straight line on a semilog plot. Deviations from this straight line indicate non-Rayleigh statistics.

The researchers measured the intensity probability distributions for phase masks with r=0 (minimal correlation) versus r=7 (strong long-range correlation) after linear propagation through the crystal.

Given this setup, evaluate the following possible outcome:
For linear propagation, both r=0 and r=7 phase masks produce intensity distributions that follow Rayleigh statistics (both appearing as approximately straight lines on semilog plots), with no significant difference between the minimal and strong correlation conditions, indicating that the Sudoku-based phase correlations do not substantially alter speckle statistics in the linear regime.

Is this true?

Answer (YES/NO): NO